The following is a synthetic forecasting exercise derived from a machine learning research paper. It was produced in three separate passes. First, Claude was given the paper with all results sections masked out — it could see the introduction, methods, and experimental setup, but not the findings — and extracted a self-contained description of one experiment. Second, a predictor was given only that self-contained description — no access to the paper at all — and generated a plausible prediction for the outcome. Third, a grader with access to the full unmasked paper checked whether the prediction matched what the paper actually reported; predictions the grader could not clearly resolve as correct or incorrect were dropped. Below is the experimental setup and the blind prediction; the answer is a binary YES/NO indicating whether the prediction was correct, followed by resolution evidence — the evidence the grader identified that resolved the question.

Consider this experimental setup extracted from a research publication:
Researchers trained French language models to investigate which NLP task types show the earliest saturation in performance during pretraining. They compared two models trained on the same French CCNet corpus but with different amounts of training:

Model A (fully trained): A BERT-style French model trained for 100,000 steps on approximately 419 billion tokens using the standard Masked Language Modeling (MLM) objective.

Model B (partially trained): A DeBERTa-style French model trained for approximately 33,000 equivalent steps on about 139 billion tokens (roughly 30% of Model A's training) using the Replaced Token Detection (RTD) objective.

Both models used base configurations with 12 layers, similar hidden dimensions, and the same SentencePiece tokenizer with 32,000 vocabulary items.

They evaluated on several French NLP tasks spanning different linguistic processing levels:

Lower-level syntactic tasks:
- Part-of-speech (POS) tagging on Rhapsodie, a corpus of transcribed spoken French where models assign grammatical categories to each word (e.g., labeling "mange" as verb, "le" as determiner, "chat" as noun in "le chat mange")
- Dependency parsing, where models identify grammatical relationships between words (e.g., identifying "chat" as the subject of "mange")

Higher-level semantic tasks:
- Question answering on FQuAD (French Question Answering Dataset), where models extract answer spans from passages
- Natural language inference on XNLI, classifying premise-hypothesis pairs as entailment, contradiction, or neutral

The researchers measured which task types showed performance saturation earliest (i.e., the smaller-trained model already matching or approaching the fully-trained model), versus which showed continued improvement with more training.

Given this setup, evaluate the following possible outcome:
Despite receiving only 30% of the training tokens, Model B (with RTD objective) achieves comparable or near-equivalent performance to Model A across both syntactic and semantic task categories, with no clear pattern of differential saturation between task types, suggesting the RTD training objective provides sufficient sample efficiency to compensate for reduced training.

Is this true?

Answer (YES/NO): NO